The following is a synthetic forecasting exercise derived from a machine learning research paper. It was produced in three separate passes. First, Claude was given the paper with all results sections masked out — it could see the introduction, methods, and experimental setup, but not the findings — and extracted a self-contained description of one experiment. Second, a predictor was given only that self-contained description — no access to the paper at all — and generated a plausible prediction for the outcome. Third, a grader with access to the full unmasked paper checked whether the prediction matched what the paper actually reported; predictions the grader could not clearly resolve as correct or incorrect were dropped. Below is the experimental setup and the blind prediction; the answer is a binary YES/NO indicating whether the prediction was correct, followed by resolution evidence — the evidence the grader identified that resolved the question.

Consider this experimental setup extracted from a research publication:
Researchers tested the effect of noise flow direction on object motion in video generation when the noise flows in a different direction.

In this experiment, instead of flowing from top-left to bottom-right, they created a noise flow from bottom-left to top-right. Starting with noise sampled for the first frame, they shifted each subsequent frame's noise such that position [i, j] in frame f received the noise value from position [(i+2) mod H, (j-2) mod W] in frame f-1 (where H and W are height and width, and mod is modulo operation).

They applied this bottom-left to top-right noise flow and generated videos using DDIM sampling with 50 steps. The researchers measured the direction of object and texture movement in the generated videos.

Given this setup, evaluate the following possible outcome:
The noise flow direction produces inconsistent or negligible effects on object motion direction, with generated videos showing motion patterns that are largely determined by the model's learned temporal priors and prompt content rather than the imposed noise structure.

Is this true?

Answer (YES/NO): NO